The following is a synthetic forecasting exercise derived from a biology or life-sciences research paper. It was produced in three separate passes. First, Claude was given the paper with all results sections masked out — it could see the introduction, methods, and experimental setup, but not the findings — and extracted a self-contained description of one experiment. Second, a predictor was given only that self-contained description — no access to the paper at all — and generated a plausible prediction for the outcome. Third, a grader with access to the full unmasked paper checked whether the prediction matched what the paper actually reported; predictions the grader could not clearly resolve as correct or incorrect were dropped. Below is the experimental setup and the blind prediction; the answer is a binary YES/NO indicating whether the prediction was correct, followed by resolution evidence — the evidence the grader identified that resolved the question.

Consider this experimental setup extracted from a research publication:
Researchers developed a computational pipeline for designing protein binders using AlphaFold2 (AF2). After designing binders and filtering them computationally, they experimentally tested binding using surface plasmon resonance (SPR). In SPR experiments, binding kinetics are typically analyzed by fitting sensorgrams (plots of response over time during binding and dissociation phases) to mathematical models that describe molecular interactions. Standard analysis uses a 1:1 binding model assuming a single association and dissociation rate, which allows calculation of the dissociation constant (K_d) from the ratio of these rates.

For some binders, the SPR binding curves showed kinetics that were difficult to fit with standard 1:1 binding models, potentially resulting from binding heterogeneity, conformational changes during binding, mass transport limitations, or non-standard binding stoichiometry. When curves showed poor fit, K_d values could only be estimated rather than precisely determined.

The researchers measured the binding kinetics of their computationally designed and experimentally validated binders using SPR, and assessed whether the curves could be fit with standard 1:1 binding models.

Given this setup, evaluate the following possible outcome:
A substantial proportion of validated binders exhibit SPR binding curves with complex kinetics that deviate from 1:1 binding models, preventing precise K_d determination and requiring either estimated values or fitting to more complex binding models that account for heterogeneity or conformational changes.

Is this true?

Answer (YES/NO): NO